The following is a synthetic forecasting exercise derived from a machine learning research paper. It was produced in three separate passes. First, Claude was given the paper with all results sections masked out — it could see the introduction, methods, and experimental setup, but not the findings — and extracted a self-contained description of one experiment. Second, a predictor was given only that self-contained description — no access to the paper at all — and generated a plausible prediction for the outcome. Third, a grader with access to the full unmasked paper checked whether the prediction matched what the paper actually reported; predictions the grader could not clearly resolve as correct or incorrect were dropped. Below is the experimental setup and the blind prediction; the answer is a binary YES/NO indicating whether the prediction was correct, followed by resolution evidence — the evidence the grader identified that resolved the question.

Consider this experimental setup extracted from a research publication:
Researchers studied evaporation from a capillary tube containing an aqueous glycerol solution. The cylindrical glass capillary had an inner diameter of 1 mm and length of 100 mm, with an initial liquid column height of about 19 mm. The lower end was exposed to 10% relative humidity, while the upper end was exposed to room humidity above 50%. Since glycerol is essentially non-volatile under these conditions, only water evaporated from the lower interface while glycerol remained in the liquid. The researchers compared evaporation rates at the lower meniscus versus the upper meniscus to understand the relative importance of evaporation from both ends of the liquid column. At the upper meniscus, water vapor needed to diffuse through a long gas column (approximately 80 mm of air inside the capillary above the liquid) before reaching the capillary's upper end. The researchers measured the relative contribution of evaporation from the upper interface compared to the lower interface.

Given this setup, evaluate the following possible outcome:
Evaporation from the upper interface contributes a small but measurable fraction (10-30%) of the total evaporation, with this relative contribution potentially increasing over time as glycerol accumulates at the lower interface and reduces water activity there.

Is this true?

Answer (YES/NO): NO